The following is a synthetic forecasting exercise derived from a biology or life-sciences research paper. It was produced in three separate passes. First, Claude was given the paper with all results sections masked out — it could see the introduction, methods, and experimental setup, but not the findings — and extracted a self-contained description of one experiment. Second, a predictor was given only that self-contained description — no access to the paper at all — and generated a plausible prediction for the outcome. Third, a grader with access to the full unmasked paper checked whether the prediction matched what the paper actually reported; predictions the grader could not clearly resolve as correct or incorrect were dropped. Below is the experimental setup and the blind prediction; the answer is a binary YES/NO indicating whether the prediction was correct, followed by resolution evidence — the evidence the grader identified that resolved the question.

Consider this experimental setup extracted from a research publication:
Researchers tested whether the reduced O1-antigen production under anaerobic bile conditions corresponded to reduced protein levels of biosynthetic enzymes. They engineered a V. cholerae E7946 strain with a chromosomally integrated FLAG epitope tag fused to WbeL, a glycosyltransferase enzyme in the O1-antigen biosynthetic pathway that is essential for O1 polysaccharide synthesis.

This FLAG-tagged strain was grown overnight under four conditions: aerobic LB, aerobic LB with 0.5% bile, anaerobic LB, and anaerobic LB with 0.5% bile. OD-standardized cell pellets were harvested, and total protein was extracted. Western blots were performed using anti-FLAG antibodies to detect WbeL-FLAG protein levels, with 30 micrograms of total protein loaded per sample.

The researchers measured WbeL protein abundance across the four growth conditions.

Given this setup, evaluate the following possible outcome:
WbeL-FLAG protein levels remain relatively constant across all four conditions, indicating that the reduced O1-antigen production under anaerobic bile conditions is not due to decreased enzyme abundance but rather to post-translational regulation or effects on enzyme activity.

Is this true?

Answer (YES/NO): NO